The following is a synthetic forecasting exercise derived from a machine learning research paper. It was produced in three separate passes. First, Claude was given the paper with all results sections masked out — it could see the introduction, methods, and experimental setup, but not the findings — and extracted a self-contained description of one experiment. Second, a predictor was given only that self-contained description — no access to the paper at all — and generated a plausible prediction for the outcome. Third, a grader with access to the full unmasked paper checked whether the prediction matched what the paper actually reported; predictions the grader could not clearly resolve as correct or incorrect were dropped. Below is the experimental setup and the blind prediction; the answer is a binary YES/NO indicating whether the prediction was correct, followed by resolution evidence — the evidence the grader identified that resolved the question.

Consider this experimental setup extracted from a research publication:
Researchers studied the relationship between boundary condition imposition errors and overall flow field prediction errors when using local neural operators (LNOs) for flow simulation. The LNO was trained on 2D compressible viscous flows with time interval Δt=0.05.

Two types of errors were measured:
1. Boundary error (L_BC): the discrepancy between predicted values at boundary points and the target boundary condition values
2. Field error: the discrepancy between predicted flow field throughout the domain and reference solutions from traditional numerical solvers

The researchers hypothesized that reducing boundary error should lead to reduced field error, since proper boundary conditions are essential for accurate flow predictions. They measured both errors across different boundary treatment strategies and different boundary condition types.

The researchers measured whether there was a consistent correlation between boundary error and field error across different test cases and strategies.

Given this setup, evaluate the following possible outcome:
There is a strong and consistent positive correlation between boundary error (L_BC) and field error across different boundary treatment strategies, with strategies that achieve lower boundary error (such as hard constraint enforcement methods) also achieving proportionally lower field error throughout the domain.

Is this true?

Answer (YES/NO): NO